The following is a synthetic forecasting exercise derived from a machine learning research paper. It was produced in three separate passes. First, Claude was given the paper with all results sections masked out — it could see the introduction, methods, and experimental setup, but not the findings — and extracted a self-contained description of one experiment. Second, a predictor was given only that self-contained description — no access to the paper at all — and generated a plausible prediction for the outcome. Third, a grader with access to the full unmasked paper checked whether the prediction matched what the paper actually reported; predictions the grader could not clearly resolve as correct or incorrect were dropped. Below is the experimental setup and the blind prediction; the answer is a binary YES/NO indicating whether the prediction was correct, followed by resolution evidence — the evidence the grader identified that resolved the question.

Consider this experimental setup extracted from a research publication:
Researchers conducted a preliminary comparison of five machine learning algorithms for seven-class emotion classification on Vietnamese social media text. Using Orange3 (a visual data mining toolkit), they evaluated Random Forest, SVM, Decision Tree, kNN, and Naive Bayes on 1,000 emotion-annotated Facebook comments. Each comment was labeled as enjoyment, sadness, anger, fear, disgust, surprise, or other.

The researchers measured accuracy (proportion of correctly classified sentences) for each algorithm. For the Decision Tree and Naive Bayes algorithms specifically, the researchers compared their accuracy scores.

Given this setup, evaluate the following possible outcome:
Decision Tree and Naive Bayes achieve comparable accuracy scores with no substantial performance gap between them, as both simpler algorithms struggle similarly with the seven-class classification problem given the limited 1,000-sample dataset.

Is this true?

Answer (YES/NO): NO